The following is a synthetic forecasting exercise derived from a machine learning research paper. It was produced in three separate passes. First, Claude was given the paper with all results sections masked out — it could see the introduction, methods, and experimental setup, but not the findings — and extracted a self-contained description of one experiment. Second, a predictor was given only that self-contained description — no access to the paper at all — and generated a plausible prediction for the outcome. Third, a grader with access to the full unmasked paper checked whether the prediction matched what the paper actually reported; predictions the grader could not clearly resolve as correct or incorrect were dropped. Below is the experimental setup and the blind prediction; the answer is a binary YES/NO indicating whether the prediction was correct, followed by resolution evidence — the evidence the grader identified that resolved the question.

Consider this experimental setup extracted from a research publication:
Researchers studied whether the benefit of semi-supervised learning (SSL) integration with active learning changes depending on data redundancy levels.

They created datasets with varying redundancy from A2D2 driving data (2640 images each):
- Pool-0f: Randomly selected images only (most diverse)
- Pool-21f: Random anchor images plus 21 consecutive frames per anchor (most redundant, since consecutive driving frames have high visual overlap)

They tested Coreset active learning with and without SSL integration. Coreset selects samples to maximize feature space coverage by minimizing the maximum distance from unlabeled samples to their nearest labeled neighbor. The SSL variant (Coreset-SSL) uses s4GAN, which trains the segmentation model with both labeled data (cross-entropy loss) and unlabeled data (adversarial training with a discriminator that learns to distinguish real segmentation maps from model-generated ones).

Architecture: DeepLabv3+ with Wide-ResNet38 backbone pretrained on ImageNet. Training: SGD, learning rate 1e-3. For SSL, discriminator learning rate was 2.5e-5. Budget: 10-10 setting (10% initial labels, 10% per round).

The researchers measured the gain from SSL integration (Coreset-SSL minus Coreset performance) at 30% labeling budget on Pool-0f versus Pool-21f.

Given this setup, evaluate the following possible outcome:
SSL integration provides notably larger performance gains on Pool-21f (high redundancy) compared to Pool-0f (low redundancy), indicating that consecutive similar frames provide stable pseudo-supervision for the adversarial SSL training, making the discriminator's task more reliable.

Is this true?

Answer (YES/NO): YES